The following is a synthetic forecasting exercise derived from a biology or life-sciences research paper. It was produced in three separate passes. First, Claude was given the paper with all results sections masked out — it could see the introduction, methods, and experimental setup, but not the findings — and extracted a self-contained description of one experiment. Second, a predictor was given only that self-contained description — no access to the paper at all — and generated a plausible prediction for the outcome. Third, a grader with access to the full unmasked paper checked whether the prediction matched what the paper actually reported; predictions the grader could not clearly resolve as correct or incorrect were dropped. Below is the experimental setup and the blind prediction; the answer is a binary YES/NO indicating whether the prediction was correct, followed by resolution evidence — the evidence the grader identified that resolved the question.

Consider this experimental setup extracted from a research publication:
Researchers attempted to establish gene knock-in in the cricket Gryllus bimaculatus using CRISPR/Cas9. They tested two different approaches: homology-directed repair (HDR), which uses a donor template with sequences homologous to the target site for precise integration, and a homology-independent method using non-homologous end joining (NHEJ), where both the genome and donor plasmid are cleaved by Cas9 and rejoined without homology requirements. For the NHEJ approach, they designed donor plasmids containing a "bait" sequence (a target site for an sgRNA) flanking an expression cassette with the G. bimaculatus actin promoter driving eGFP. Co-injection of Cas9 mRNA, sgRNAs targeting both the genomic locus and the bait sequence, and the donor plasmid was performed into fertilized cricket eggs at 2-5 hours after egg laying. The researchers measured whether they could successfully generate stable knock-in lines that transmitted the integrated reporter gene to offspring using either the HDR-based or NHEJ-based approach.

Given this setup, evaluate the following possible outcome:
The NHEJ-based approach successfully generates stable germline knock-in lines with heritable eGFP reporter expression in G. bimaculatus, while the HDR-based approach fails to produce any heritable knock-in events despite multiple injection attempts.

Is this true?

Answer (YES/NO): YES